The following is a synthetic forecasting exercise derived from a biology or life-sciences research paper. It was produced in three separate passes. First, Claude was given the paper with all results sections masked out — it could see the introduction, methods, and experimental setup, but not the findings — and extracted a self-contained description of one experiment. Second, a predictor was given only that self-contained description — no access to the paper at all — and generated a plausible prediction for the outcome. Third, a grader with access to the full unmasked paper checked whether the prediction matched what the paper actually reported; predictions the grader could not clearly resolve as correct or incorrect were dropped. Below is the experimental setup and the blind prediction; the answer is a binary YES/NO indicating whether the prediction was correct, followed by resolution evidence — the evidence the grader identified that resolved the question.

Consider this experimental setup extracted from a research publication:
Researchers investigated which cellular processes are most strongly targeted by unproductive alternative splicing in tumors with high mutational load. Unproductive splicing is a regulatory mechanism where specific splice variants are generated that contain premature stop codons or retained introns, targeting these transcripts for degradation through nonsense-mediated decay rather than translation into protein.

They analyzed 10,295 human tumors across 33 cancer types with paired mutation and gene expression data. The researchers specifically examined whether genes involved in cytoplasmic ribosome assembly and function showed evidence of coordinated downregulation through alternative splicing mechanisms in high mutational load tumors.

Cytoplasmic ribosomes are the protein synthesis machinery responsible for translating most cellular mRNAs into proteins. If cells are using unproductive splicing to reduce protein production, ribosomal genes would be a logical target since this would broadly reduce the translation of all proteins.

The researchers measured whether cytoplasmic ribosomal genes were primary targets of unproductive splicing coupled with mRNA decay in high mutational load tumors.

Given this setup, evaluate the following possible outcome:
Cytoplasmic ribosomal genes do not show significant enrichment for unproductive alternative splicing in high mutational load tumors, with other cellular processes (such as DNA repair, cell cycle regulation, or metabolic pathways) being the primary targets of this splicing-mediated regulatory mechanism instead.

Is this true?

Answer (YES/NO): NO